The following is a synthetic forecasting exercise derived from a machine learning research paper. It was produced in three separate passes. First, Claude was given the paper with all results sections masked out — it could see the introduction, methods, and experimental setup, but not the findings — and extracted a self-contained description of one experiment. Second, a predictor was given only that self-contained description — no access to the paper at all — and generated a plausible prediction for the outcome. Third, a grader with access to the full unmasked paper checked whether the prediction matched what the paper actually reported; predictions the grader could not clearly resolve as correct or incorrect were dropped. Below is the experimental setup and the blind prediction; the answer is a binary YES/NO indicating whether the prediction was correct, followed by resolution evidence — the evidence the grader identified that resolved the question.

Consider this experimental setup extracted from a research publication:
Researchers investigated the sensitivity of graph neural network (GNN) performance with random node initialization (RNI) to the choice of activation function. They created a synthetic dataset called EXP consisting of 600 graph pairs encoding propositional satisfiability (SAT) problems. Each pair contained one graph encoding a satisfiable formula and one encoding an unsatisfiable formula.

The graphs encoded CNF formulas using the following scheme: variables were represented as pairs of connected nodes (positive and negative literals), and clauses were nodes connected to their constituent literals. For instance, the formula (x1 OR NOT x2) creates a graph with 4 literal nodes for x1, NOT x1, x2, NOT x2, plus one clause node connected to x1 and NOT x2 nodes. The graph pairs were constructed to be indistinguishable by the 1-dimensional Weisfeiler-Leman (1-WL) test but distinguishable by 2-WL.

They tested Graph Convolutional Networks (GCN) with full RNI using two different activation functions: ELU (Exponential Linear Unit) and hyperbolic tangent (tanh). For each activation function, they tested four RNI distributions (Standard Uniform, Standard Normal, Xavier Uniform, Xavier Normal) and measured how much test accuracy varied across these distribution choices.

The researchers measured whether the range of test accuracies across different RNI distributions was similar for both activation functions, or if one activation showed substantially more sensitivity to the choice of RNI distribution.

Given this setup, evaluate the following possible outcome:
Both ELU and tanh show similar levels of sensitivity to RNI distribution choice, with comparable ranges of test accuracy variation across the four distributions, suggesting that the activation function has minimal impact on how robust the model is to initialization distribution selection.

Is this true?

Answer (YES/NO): NO